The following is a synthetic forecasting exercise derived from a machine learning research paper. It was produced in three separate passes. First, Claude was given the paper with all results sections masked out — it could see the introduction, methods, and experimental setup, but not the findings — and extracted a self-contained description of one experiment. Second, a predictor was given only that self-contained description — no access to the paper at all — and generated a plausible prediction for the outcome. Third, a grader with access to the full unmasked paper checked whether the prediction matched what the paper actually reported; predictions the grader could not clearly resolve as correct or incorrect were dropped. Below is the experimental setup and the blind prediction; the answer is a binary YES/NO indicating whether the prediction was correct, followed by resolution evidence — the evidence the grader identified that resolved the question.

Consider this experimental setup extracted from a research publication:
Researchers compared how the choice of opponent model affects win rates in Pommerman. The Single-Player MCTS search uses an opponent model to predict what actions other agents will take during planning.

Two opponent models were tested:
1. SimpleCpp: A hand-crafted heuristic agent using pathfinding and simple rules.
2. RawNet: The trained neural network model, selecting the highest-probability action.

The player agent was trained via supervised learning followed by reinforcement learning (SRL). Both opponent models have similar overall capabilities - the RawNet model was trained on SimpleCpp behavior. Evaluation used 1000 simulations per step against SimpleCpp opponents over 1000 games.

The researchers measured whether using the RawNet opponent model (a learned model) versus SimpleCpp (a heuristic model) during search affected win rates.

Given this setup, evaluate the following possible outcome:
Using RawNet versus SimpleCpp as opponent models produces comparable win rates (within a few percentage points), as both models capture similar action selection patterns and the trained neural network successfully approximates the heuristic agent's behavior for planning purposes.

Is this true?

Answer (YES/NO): YES